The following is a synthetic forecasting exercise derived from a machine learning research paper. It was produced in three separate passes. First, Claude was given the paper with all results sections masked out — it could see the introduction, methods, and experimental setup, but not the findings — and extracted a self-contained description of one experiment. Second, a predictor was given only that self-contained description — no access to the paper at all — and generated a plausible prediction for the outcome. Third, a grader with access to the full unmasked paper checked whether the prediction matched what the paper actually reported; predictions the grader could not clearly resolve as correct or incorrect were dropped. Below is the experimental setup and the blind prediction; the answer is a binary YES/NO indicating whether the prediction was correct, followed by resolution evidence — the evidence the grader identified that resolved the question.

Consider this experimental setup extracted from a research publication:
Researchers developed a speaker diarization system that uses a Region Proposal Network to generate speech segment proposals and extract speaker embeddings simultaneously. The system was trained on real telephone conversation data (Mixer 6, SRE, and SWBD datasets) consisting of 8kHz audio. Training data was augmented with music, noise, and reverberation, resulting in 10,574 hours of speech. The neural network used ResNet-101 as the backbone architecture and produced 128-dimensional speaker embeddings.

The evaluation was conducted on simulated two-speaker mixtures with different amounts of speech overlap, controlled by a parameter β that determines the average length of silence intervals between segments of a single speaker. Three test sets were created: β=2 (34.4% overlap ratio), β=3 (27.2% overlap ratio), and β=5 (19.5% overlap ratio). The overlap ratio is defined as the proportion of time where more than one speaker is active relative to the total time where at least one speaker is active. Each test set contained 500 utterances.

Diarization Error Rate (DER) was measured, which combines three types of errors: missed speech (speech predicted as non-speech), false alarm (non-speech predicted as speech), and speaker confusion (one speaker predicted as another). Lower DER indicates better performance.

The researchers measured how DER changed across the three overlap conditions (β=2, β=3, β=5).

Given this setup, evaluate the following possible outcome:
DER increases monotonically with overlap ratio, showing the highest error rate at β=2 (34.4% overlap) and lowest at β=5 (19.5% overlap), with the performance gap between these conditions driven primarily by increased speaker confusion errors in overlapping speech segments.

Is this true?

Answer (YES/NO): NO